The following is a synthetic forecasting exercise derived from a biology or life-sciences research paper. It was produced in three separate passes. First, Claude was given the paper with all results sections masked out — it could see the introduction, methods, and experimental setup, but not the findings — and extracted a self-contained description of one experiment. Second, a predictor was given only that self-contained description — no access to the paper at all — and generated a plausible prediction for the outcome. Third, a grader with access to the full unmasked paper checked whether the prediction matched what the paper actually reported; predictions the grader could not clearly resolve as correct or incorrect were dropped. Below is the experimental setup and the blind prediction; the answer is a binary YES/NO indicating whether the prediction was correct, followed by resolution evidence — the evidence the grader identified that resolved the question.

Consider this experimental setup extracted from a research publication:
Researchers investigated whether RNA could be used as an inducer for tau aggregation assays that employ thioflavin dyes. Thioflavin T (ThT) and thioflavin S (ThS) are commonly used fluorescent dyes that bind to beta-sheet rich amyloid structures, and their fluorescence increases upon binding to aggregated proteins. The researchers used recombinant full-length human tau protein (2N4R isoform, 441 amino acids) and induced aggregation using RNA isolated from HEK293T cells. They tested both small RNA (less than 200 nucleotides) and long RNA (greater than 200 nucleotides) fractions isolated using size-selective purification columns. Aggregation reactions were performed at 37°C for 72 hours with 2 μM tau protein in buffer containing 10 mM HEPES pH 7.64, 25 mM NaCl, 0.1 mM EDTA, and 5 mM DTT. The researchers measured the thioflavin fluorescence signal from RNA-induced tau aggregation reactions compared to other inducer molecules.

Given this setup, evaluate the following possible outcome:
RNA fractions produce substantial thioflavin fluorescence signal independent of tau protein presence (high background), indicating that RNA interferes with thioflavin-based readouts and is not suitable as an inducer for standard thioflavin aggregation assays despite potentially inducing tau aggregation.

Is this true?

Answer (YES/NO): NO